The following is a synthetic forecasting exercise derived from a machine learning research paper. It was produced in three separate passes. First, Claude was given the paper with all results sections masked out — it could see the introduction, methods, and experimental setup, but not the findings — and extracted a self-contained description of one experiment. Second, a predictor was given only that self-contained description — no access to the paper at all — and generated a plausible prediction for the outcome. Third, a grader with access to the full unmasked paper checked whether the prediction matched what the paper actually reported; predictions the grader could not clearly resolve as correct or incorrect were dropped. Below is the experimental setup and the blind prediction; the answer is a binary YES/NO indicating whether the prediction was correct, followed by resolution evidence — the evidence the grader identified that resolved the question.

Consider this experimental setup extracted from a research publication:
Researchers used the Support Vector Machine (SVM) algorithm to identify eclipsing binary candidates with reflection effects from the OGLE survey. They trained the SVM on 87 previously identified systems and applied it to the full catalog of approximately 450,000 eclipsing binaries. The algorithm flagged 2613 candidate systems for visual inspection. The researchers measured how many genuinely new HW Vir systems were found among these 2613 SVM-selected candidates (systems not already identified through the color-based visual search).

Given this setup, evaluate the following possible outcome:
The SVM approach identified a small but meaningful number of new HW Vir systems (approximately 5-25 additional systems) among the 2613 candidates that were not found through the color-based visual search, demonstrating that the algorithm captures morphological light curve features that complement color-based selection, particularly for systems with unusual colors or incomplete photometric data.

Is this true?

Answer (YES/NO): YES